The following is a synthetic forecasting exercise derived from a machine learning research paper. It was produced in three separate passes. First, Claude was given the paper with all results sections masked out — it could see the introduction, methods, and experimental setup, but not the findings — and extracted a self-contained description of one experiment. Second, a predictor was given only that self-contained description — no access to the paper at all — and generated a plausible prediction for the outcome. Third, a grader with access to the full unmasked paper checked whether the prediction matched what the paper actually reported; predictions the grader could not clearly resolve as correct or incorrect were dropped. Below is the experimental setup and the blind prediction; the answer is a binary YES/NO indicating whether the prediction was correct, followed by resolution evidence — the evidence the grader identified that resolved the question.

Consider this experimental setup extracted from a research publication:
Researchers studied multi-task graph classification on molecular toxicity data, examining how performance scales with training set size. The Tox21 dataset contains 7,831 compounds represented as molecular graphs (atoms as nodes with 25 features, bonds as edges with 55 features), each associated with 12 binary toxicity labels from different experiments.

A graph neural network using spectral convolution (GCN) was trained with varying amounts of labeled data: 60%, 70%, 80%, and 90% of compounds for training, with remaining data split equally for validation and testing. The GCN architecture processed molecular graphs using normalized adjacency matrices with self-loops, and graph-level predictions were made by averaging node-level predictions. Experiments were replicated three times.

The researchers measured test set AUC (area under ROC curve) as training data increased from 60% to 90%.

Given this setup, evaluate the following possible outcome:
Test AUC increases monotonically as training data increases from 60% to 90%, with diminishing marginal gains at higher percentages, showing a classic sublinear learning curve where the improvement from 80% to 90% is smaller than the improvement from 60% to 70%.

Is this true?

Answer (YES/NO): NO